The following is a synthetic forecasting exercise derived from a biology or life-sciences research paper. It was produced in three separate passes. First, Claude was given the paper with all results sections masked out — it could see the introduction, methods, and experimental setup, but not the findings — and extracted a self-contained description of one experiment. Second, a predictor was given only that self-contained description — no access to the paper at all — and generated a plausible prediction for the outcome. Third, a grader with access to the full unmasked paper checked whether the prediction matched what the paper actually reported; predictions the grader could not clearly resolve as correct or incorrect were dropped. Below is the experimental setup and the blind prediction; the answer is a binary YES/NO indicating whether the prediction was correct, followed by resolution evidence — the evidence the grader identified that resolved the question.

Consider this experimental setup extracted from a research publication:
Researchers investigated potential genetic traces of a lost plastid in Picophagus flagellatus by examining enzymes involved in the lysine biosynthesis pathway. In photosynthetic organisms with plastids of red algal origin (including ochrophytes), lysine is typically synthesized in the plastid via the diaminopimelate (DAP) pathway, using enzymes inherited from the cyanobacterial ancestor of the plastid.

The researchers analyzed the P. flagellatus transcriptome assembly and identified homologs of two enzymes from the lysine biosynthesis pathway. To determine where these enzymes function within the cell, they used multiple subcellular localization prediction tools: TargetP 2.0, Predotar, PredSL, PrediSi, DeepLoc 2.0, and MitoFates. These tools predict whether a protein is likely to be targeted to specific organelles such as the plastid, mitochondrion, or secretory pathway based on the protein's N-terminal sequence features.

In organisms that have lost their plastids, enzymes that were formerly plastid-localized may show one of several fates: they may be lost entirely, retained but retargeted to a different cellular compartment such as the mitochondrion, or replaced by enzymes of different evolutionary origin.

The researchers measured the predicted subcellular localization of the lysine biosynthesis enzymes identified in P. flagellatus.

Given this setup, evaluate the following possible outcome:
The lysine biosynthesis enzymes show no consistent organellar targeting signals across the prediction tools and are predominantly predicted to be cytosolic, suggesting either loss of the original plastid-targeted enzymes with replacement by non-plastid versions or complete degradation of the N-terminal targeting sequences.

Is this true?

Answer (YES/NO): NO